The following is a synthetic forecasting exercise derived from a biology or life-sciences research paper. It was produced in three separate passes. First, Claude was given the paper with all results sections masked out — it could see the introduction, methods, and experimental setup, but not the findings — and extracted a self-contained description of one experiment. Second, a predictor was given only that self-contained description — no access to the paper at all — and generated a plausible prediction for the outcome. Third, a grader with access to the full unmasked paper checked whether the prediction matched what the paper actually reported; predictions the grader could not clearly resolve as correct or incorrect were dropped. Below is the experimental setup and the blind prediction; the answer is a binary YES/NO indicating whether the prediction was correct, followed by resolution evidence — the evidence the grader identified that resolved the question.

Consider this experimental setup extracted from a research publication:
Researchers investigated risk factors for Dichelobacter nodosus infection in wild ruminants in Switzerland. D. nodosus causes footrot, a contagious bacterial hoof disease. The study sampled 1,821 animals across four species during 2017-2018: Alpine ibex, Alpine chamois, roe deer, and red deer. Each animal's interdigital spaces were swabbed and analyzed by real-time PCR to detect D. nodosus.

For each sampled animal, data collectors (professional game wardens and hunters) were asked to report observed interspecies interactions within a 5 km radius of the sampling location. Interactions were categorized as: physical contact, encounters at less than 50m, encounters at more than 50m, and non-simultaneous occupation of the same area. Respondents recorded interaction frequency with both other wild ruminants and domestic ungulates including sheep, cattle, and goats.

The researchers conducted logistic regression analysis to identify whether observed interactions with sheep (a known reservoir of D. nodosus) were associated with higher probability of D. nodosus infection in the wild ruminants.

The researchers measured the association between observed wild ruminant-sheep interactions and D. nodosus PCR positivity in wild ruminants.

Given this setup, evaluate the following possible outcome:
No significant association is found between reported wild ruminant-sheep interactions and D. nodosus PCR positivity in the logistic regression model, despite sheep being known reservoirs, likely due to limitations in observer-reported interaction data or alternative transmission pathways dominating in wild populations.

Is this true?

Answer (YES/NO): YES